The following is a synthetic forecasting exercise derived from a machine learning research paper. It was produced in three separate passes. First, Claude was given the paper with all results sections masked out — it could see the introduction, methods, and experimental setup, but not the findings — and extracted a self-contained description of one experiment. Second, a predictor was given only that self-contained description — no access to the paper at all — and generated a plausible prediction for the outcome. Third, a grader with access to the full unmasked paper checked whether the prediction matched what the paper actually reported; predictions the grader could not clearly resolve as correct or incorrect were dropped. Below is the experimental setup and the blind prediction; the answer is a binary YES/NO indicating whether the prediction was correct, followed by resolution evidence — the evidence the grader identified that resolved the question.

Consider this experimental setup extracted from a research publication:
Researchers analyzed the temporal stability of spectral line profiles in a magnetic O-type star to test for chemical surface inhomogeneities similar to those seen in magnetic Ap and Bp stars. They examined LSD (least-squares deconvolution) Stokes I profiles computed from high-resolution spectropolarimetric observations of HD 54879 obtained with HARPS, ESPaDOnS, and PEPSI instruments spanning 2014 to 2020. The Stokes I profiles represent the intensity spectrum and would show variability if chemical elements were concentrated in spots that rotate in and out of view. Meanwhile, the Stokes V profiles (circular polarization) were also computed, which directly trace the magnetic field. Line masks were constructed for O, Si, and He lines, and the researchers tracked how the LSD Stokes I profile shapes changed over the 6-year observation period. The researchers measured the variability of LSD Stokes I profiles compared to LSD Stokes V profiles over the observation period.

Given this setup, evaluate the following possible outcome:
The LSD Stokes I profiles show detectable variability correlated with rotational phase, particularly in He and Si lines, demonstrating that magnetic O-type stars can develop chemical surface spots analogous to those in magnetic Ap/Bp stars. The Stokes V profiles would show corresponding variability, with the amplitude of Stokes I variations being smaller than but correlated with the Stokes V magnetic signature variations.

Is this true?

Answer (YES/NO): NO